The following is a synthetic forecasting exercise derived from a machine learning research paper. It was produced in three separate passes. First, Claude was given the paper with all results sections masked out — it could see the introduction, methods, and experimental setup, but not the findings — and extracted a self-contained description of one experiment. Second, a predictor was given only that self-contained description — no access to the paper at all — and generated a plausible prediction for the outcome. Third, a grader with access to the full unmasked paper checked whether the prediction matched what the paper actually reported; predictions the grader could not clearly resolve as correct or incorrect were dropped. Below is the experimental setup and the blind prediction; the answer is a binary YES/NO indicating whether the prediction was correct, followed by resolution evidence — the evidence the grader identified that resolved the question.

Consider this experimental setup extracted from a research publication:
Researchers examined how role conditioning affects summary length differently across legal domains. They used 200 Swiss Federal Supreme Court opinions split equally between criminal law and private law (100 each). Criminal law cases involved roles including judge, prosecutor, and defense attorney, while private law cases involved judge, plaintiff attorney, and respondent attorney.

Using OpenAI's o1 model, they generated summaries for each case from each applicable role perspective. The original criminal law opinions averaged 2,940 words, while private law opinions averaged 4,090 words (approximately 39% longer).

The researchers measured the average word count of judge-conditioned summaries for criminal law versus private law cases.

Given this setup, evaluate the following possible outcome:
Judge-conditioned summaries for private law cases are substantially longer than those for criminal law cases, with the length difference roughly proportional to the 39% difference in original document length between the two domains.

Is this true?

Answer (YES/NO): NO